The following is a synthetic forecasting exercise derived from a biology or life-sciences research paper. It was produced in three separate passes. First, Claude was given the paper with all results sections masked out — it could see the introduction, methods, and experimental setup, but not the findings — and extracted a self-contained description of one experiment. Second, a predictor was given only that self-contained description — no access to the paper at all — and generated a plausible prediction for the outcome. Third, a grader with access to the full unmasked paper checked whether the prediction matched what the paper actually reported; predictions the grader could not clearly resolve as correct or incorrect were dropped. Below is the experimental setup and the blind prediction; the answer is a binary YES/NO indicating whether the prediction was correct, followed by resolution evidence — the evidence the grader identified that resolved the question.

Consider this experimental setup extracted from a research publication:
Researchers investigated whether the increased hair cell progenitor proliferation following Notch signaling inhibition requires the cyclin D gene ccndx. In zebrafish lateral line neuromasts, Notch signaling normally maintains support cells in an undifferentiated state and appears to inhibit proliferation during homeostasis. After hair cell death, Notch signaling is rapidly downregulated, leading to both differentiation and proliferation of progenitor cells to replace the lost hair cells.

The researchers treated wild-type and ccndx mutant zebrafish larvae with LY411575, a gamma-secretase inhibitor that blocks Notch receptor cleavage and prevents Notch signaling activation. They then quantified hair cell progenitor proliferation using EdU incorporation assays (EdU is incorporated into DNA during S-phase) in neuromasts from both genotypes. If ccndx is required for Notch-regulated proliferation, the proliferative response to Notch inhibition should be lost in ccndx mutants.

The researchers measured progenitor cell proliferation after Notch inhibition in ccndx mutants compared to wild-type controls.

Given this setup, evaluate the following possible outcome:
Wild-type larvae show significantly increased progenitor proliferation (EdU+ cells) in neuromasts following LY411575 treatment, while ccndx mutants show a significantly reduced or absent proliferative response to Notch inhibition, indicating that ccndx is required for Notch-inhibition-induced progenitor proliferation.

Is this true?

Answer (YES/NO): YES